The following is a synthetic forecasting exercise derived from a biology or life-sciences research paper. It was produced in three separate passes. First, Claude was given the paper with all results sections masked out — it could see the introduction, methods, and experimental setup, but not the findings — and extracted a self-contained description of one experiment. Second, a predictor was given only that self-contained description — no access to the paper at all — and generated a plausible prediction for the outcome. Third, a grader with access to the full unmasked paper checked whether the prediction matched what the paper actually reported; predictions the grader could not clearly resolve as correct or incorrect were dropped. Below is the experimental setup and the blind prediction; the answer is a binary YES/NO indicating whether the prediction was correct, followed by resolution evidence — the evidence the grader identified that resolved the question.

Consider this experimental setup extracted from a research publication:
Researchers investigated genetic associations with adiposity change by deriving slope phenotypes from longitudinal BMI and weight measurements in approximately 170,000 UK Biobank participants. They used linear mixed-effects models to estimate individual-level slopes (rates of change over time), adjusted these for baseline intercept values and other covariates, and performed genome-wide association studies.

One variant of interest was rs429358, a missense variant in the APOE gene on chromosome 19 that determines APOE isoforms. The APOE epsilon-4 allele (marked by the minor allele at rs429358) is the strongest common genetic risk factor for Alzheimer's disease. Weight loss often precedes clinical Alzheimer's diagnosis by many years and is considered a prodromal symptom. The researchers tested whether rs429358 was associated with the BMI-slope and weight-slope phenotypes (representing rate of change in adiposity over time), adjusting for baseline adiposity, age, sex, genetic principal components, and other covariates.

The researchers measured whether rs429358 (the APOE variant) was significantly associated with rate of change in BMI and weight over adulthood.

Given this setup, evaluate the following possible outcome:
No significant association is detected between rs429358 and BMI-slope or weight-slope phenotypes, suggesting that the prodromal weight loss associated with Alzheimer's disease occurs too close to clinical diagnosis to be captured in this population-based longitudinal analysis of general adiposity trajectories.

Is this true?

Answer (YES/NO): NO